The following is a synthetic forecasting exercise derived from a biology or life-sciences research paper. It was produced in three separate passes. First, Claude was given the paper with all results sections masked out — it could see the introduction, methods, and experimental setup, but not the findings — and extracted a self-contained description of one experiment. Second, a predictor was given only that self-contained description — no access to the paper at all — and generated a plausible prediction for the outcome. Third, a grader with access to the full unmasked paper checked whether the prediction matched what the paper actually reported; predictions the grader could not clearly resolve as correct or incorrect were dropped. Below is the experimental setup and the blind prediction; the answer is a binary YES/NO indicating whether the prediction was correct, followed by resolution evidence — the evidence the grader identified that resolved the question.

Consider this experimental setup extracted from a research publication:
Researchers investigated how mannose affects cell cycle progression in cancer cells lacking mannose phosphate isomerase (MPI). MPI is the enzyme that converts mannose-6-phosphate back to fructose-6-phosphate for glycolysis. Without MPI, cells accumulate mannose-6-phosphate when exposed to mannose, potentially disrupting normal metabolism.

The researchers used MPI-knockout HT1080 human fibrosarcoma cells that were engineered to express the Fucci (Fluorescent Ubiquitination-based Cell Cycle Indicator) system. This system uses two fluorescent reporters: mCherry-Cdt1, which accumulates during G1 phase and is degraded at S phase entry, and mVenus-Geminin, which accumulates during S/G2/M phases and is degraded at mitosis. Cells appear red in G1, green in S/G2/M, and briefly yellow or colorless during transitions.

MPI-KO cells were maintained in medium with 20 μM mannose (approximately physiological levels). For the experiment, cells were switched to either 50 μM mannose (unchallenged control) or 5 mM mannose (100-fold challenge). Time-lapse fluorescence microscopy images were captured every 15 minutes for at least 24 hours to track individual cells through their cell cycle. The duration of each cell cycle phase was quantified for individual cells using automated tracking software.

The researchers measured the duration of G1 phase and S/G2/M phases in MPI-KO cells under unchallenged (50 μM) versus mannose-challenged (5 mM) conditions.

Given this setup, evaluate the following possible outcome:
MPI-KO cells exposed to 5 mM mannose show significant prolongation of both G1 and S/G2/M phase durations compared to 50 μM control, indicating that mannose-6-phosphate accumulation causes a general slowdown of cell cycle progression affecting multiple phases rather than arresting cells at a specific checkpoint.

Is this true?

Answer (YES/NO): YES